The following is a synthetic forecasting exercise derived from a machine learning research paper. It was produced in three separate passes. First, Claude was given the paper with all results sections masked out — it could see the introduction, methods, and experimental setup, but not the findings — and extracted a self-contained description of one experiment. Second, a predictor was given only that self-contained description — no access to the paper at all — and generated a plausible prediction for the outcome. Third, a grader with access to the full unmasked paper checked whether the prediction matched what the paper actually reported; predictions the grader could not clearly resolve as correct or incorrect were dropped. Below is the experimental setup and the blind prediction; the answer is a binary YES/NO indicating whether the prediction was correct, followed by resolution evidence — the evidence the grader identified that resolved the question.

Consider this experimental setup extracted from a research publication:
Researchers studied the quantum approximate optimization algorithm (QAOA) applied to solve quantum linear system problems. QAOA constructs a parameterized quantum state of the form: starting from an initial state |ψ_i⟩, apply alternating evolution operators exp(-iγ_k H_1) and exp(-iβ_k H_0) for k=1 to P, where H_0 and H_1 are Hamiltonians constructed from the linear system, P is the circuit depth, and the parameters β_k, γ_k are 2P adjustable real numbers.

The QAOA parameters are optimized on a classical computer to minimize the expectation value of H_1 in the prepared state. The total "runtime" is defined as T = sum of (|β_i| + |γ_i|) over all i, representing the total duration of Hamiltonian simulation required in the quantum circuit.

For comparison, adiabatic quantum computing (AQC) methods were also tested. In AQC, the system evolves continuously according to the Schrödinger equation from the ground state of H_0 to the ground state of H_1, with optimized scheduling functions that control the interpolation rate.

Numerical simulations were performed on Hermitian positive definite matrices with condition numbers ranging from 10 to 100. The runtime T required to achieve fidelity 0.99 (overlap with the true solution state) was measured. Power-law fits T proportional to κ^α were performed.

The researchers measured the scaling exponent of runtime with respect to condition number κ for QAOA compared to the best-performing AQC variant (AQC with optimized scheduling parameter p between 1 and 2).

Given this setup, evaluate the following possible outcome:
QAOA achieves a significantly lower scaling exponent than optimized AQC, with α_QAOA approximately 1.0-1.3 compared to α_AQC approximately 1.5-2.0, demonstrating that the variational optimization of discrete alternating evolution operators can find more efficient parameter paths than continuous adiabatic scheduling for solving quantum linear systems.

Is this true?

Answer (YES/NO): NO